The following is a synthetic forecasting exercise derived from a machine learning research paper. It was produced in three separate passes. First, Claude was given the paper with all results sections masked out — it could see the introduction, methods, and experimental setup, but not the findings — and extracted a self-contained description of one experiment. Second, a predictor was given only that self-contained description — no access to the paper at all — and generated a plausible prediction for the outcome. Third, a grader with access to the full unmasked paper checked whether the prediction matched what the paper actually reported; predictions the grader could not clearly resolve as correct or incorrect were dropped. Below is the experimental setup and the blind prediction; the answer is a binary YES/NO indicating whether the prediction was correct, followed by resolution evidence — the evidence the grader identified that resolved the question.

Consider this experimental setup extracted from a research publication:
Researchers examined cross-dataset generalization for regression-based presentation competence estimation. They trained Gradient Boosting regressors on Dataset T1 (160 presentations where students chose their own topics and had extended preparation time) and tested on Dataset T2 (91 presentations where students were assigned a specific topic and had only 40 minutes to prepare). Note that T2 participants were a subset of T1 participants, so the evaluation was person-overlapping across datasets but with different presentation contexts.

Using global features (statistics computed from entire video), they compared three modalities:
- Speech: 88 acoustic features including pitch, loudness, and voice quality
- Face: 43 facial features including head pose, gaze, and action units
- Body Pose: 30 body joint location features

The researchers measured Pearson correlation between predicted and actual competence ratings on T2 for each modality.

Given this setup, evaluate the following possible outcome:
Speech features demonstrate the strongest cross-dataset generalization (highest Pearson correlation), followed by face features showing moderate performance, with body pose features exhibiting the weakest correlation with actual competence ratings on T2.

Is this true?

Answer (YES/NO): YES